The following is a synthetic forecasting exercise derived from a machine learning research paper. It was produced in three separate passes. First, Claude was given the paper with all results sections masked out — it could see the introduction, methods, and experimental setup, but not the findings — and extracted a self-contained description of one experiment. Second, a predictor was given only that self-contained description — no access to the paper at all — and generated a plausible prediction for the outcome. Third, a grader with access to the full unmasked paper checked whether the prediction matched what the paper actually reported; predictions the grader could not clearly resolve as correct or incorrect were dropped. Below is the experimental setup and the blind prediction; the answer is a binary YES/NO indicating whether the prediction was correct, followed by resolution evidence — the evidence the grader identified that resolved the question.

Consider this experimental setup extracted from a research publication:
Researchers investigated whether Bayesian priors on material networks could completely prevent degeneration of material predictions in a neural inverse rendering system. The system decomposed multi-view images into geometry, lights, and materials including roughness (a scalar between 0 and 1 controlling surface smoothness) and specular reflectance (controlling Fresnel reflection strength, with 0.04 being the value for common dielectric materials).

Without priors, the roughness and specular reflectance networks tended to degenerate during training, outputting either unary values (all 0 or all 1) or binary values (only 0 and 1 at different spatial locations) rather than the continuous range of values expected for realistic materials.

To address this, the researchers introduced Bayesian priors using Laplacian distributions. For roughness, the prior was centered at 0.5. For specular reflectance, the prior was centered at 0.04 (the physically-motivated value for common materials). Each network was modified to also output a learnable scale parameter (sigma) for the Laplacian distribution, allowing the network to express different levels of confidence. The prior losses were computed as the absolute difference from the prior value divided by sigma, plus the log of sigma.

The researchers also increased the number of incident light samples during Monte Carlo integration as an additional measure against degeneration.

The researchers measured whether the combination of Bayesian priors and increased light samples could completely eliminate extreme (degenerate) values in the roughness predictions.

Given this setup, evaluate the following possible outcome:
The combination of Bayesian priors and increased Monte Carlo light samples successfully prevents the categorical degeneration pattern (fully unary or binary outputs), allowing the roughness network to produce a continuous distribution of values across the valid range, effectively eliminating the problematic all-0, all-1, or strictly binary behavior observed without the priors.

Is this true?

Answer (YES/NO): NO